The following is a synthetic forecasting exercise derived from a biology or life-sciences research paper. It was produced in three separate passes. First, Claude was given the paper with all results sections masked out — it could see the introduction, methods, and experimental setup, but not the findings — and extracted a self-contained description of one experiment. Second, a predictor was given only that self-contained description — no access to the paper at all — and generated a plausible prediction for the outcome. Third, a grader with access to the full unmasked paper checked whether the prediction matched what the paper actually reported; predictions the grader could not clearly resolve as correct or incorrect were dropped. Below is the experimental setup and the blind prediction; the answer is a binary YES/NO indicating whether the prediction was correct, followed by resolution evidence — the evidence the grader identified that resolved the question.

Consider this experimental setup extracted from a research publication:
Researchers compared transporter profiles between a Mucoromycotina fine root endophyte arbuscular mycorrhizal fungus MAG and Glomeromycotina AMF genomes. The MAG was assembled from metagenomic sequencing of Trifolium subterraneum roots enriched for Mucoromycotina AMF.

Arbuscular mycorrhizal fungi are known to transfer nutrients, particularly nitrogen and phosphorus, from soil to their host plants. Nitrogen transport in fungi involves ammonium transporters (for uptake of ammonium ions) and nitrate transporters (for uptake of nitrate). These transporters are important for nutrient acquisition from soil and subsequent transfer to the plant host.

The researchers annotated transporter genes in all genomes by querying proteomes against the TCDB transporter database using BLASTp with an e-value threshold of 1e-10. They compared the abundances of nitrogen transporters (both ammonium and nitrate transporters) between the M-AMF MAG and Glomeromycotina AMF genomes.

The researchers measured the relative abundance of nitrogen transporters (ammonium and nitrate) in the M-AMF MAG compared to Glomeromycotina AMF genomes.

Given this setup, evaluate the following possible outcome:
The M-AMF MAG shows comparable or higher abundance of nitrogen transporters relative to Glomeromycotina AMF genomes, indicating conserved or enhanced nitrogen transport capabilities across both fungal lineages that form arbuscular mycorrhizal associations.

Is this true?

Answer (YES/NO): NO